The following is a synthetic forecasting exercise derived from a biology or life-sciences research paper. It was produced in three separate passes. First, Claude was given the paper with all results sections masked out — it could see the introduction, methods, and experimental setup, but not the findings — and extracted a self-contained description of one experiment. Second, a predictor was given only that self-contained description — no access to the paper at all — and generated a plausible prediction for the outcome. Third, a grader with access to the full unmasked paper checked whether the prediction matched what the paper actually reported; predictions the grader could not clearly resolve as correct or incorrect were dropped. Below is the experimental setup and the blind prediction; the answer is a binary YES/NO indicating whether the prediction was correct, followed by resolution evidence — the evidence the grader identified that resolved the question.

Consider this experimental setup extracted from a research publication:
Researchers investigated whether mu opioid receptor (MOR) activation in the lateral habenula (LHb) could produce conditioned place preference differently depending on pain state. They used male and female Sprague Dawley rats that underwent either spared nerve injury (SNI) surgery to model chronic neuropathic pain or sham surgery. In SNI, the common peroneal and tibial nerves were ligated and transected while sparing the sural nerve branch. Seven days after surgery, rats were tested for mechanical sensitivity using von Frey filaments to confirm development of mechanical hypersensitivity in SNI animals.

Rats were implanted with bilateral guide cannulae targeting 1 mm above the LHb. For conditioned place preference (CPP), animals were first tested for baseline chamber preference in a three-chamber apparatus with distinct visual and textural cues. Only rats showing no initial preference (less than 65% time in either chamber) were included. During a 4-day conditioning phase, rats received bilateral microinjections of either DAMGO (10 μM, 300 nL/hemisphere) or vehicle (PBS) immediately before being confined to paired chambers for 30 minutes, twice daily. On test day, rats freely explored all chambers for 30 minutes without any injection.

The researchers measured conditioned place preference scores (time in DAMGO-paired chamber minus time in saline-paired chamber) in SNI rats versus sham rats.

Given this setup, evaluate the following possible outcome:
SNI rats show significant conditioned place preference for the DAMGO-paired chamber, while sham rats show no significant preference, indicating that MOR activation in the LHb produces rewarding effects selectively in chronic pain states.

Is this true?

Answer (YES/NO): NO